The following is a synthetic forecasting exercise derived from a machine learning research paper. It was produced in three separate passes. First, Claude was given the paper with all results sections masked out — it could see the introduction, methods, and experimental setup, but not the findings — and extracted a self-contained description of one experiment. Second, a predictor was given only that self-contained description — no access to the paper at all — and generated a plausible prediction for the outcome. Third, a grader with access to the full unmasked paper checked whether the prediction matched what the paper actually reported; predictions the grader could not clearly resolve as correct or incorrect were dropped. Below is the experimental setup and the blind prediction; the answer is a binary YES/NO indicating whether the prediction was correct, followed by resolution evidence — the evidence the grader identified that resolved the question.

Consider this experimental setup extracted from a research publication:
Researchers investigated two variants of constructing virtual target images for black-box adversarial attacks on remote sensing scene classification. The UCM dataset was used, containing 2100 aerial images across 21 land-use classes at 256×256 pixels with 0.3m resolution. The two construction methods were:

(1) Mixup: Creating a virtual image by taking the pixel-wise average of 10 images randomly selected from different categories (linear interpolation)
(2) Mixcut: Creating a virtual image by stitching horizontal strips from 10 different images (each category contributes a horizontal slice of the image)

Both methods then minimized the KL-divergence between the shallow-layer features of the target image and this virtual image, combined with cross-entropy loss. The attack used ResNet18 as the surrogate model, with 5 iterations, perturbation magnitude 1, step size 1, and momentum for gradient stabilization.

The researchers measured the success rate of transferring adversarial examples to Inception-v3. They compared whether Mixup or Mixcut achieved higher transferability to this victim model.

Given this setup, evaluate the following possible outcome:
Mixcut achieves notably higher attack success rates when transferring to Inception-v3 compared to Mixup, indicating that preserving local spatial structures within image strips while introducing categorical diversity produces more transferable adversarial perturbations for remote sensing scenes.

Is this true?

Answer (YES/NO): NO